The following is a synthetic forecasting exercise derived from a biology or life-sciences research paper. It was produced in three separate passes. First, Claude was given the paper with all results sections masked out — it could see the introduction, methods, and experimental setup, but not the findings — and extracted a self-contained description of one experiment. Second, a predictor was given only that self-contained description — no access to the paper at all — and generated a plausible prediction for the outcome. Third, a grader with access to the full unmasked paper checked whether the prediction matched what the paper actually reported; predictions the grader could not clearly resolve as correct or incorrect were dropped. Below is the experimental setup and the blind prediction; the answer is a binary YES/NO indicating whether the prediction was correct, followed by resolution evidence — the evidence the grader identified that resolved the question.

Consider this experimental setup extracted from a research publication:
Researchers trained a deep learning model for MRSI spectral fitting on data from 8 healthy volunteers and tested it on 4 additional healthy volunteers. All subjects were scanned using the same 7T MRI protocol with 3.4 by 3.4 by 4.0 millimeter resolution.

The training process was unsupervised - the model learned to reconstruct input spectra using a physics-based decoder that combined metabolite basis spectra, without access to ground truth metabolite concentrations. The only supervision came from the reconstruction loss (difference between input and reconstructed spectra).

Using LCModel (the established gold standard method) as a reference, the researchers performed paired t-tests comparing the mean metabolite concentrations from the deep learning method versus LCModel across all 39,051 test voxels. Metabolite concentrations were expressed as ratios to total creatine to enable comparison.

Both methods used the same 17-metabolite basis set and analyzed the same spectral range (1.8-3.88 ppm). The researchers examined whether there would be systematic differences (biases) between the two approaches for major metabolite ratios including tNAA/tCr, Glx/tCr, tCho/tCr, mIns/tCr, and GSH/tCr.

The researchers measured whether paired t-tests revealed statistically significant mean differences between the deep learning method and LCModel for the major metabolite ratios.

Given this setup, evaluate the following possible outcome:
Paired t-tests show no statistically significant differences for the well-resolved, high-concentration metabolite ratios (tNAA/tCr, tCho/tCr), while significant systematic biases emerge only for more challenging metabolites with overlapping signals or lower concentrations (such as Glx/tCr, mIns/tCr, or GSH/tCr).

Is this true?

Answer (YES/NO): NO